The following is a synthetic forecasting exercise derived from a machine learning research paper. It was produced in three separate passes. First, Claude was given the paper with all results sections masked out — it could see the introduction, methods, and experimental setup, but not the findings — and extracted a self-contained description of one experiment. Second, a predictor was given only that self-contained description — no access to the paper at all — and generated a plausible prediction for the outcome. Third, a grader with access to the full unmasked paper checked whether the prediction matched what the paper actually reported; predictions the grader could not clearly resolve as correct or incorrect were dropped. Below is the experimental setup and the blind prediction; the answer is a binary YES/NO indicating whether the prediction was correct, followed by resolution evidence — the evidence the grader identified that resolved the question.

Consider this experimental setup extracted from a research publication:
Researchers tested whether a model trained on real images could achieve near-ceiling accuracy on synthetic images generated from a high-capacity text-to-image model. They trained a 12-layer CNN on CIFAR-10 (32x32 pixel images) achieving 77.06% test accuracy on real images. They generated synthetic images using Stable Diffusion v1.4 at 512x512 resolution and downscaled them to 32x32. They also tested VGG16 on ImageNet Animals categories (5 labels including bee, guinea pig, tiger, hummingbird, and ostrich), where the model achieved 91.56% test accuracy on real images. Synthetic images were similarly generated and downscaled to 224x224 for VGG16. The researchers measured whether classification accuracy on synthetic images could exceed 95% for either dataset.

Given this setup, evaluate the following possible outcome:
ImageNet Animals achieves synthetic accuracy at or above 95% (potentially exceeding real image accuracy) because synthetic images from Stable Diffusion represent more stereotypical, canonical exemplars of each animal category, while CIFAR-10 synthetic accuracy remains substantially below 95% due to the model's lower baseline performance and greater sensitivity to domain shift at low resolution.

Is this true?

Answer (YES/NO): YES